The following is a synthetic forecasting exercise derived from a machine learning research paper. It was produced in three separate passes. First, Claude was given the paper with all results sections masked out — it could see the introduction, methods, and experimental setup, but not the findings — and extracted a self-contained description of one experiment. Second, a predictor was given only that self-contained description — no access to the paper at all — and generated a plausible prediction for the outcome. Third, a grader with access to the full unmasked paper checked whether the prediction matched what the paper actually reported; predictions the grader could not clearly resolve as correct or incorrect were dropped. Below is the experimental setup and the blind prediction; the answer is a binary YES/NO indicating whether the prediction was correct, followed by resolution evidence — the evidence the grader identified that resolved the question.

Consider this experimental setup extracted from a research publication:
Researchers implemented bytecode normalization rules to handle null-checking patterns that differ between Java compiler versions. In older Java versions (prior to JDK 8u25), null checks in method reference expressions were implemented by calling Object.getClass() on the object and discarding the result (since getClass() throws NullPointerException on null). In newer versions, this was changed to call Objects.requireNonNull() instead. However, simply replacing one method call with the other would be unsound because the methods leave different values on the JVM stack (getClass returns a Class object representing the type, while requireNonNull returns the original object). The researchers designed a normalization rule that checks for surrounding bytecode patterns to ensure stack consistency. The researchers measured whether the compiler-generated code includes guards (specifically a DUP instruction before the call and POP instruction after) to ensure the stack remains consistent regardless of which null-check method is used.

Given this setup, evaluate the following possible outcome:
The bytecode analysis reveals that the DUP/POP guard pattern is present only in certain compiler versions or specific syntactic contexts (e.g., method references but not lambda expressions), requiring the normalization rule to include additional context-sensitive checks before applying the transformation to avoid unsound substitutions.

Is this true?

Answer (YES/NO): NO